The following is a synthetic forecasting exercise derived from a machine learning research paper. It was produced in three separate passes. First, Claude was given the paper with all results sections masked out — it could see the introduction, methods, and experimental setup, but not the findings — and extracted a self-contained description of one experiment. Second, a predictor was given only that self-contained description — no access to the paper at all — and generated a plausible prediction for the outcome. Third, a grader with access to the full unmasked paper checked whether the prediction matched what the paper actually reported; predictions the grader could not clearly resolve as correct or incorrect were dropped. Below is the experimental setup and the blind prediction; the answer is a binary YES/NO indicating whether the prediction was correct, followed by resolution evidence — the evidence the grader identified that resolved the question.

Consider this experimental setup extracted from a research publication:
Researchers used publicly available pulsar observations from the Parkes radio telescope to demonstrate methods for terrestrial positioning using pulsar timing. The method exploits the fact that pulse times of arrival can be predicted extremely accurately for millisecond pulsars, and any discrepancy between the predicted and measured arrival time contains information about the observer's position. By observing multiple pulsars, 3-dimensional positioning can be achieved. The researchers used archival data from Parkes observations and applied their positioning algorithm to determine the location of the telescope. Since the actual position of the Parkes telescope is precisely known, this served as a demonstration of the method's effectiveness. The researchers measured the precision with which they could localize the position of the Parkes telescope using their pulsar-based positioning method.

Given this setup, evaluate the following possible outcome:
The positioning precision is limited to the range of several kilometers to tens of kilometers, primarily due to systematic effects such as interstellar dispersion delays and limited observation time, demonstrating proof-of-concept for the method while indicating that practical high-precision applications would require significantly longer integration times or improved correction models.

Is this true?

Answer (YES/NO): NO